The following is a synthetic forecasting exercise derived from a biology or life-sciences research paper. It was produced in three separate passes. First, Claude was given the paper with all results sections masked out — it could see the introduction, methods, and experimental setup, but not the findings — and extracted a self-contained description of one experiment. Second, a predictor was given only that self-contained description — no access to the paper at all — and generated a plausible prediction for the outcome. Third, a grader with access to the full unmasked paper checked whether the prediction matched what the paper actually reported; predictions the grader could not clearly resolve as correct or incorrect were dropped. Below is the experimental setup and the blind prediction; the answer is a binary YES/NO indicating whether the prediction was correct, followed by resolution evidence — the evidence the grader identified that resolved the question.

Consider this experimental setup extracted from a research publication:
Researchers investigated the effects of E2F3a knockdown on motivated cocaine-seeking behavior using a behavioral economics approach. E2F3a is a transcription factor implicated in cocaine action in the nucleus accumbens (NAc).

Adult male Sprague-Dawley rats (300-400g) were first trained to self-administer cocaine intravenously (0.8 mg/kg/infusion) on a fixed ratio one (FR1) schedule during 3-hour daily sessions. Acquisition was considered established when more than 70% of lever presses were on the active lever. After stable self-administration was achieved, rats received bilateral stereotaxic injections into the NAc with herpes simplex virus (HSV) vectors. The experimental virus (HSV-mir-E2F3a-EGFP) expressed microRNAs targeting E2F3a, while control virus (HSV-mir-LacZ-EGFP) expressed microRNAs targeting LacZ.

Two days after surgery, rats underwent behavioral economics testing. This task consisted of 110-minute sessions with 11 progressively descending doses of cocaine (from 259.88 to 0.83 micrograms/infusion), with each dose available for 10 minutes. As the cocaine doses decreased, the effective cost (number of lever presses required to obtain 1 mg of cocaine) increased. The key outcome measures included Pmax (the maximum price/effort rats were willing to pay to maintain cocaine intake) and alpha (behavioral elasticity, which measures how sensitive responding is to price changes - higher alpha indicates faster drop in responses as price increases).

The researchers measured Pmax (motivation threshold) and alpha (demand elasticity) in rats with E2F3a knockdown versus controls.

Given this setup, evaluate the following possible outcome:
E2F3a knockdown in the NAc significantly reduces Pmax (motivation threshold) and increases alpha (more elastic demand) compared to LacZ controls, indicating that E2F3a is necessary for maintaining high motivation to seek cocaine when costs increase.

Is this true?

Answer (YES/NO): NO